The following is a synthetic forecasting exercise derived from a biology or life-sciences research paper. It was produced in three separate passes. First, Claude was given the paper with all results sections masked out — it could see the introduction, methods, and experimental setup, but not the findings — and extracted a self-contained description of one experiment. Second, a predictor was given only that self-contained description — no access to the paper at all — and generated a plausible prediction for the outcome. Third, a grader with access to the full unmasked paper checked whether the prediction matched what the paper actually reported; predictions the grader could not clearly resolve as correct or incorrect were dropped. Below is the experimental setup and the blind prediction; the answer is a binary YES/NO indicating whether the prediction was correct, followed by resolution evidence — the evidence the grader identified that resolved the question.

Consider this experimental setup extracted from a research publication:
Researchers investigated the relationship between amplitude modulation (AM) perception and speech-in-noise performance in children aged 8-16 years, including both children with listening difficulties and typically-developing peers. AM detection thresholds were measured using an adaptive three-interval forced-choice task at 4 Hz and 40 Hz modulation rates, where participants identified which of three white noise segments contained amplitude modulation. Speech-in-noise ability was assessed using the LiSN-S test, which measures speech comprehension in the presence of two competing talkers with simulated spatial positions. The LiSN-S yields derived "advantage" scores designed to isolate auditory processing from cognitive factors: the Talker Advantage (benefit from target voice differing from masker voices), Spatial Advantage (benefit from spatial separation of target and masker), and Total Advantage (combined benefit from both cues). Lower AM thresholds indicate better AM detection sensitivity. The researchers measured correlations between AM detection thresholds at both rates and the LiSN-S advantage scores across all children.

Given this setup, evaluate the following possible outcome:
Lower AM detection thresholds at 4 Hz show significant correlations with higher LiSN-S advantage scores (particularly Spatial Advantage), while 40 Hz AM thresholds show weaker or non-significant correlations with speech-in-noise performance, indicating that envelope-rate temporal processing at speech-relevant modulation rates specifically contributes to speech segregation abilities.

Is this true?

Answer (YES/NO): NO